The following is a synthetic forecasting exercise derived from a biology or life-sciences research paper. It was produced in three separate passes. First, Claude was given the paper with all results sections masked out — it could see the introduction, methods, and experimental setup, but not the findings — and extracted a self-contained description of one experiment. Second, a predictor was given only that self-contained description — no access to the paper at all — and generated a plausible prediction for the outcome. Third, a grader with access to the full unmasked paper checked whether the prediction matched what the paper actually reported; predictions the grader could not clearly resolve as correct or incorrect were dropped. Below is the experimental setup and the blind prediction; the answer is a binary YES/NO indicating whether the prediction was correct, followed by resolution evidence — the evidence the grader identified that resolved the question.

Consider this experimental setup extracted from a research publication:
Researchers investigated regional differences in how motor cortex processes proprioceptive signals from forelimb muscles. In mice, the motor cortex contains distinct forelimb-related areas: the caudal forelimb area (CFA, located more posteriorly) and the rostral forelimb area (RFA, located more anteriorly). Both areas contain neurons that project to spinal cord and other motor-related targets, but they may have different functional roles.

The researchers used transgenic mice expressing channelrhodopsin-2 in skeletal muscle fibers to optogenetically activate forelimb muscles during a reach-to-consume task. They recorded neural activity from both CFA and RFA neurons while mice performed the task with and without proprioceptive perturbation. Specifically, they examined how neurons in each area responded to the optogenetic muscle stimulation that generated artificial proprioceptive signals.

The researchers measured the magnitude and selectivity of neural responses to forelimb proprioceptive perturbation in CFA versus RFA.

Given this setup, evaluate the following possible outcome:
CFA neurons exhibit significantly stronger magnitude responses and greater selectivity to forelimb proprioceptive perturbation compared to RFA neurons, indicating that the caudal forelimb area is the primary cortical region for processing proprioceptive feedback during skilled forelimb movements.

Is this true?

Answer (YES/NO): YES